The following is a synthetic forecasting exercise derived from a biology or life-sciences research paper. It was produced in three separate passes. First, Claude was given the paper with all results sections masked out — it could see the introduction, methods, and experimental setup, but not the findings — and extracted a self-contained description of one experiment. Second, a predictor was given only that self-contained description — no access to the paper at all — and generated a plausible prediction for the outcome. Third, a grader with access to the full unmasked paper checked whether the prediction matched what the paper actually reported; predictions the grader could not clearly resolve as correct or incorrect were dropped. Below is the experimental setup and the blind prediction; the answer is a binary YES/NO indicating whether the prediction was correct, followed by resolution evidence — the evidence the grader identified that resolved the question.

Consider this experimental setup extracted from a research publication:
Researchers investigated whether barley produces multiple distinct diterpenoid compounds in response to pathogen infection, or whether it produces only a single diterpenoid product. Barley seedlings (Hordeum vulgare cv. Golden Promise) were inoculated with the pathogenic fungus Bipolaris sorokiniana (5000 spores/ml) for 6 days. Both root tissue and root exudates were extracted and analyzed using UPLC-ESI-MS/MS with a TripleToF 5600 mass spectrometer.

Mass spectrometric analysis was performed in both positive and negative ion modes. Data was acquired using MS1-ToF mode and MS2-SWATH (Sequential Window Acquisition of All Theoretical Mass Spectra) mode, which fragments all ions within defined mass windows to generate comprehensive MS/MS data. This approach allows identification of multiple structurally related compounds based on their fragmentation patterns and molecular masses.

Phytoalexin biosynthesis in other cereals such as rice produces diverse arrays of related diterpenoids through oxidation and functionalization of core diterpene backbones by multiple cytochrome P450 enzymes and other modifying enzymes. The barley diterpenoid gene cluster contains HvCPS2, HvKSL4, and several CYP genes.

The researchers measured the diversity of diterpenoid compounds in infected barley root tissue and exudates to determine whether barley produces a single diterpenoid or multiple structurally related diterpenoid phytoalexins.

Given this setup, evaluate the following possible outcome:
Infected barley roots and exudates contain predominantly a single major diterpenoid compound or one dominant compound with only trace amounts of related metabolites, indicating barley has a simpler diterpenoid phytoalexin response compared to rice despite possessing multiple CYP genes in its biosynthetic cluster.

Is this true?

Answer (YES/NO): NO